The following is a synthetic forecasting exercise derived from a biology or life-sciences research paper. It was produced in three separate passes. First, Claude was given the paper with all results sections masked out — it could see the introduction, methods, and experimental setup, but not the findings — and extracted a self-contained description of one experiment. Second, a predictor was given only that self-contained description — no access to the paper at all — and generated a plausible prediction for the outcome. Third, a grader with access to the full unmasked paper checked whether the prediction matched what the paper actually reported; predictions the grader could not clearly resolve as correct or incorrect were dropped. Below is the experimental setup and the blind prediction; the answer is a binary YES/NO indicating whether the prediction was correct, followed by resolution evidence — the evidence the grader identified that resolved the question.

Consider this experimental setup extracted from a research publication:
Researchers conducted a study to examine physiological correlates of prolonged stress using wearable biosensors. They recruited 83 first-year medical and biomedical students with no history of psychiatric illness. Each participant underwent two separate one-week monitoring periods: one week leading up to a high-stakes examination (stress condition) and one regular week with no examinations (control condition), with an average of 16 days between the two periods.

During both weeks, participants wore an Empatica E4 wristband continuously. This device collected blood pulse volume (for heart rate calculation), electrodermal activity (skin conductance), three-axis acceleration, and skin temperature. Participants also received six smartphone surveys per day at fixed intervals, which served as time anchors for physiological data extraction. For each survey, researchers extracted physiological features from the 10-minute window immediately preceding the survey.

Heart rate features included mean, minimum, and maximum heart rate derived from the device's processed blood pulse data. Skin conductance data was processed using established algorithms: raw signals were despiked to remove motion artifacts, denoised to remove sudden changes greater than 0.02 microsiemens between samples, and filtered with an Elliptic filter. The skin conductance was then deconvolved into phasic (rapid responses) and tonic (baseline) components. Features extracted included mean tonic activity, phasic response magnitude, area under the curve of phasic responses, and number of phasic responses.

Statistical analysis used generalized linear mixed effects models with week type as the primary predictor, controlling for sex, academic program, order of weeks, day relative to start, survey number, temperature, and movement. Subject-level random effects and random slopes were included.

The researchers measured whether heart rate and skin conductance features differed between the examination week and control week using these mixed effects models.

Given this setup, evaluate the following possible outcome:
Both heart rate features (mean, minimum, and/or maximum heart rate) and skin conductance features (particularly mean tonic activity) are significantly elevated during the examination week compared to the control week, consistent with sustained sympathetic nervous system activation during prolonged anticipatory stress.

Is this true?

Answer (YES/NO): NO